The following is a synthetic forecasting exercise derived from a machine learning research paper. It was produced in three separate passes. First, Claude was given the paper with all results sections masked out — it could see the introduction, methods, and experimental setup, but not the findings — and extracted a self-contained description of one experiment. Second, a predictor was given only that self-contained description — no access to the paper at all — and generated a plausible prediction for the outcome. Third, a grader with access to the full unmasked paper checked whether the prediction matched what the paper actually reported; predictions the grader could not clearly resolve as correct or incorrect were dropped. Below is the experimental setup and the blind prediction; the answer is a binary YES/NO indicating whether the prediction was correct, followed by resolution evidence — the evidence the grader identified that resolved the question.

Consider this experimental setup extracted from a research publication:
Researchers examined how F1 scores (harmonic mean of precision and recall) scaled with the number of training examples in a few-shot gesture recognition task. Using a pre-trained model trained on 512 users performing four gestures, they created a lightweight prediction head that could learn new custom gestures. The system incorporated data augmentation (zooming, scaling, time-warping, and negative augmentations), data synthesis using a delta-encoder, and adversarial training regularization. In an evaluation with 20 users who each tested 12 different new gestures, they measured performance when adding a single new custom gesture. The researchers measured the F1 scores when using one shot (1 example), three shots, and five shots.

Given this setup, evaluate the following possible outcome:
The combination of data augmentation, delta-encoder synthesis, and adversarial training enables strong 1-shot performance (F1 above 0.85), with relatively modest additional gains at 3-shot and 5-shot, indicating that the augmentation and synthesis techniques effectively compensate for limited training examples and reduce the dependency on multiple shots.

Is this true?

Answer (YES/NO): NO